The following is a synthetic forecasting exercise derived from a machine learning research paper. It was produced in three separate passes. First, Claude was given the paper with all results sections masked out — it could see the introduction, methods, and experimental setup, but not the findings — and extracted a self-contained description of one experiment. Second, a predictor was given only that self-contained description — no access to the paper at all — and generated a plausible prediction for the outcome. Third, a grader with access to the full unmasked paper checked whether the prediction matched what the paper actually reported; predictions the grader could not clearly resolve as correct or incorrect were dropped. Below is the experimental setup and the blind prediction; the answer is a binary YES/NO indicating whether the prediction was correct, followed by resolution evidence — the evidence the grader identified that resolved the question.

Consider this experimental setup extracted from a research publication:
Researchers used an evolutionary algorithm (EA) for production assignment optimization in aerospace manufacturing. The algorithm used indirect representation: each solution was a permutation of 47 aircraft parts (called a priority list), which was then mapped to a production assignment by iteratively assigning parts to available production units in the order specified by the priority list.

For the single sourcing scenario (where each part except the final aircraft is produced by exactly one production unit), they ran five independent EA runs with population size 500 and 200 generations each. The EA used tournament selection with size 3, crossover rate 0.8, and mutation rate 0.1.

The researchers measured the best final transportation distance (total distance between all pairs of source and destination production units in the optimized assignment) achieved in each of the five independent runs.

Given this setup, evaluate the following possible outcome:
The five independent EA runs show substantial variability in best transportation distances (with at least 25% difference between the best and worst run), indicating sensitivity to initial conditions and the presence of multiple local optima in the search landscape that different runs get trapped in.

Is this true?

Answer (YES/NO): YES